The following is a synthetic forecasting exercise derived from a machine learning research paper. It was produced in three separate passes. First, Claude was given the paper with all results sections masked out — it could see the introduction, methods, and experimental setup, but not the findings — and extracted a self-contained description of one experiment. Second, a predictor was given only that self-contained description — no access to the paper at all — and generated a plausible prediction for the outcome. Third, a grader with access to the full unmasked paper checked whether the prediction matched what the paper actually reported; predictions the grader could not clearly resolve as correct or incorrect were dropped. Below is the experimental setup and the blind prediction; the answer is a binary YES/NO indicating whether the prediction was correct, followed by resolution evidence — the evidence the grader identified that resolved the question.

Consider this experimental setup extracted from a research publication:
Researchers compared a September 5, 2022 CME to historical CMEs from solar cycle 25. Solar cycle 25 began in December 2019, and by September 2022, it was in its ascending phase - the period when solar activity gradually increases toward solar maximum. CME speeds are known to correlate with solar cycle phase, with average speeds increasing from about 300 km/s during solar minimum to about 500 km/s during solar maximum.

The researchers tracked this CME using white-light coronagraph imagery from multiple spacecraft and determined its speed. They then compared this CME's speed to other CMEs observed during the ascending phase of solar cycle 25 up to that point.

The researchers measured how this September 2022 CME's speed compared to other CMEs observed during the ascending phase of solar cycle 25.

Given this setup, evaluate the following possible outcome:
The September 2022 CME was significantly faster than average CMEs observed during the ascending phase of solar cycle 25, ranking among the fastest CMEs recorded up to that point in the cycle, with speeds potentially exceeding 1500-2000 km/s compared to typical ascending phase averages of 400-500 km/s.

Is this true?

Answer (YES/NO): YES